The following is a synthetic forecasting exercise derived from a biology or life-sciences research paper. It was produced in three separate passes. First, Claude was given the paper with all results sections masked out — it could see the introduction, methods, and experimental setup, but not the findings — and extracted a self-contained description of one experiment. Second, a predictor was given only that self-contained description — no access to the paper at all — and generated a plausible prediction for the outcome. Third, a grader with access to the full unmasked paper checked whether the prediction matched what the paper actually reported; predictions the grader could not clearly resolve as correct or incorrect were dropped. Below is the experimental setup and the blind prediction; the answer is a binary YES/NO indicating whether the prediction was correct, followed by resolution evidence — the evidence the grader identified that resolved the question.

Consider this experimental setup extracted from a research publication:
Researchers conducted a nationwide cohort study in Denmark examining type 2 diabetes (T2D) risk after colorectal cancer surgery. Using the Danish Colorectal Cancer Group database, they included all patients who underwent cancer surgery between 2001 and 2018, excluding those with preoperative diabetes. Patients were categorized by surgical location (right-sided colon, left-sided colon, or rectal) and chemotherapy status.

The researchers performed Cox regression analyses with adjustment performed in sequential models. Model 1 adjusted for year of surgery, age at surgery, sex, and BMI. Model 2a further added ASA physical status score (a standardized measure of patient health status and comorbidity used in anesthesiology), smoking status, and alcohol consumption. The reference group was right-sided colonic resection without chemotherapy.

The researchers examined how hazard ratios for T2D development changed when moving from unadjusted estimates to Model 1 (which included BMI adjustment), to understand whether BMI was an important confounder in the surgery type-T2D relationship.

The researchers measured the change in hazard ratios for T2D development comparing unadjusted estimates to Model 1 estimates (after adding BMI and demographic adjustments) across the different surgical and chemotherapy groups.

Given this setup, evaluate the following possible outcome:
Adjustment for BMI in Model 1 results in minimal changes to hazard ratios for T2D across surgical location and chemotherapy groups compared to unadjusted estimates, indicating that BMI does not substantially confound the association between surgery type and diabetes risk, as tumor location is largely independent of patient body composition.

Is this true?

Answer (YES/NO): NO